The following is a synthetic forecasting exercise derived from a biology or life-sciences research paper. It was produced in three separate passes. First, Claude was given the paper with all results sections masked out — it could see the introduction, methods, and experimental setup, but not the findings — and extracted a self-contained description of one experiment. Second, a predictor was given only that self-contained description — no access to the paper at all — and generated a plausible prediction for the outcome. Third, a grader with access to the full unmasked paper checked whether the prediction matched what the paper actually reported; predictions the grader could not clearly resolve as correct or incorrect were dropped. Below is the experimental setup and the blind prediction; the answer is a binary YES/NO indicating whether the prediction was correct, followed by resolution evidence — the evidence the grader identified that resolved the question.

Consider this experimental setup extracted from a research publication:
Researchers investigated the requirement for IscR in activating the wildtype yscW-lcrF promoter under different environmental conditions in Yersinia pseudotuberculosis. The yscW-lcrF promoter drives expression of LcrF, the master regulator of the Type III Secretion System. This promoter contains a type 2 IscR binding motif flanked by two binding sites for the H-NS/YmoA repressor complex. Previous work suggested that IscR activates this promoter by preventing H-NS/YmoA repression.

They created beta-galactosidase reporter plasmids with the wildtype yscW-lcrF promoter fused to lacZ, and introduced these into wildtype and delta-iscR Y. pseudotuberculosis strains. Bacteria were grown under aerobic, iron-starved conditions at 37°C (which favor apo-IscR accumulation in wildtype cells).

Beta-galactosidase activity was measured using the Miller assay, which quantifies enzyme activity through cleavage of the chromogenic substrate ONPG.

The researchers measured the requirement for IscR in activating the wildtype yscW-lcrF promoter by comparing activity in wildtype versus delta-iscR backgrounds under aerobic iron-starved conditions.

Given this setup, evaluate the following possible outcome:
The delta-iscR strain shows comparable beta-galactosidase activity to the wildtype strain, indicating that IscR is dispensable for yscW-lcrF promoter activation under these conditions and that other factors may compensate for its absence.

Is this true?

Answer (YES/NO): NO